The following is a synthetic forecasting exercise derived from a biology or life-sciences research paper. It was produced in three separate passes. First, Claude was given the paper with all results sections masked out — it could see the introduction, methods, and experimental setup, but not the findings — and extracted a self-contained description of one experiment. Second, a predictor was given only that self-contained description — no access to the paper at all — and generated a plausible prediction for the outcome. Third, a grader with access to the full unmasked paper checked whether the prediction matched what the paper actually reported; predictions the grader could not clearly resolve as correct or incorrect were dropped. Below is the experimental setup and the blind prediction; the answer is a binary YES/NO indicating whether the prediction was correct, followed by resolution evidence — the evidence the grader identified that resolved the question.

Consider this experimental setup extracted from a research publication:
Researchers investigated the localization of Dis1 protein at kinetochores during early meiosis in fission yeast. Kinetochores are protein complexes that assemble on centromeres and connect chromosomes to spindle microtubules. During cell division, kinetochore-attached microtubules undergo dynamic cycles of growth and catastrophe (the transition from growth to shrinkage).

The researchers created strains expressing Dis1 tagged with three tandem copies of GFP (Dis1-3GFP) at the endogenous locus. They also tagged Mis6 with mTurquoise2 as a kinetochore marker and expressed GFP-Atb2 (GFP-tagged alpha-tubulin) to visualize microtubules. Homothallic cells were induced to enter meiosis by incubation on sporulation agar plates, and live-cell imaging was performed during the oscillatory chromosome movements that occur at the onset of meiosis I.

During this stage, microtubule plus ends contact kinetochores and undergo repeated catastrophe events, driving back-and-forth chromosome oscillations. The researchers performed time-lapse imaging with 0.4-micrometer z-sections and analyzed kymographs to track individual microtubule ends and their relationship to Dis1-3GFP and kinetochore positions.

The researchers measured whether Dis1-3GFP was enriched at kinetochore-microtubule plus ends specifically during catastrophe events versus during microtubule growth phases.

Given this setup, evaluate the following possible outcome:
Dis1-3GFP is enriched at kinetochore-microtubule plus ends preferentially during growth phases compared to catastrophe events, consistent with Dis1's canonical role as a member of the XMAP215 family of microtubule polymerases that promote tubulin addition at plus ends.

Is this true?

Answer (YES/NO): NO